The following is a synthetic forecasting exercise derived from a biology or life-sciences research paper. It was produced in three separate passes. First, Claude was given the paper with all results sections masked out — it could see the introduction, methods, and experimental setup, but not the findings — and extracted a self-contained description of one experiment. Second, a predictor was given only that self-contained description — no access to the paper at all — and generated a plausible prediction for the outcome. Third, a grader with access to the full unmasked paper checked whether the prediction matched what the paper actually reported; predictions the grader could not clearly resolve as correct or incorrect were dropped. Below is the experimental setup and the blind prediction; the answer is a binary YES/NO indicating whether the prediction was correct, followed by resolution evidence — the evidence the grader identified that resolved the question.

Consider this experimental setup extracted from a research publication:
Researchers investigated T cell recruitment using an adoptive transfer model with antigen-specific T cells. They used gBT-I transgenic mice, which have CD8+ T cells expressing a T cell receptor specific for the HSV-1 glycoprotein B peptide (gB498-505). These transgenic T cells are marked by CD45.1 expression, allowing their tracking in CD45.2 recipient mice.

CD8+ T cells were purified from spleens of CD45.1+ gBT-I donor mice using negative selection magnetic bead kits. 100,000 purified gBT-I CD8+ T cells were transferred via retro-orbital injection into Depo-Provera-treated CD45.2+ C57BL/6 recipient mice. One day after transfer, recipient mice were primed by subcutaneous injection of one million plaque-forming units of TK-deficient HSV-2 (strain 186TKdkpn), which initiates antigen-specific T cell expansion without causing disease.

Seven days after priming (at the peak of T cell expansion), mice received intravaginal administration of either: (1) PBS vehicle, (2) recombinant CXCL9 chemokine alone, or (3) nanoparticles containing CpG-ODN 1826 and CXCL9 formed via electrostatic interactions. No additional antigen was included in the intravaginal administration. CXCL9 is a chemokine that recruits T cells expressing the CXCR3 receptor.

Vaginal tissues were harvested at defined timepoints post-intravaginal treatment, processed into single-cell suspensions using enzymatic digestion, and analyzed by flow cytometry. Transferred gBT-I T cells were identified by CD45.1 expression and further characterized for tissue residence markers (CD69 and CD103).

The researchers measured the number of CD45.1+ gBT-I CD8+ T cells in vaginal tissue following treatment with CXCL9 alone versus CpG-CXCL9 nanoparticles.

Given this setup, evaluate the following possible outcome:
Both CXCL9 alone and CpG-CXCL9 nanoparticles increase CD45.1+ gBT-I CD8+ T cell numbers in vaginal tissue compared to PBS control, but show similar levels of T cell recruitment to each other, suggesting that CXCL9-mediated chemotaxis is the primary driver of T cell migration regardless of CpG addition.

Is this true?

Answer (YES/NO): NO